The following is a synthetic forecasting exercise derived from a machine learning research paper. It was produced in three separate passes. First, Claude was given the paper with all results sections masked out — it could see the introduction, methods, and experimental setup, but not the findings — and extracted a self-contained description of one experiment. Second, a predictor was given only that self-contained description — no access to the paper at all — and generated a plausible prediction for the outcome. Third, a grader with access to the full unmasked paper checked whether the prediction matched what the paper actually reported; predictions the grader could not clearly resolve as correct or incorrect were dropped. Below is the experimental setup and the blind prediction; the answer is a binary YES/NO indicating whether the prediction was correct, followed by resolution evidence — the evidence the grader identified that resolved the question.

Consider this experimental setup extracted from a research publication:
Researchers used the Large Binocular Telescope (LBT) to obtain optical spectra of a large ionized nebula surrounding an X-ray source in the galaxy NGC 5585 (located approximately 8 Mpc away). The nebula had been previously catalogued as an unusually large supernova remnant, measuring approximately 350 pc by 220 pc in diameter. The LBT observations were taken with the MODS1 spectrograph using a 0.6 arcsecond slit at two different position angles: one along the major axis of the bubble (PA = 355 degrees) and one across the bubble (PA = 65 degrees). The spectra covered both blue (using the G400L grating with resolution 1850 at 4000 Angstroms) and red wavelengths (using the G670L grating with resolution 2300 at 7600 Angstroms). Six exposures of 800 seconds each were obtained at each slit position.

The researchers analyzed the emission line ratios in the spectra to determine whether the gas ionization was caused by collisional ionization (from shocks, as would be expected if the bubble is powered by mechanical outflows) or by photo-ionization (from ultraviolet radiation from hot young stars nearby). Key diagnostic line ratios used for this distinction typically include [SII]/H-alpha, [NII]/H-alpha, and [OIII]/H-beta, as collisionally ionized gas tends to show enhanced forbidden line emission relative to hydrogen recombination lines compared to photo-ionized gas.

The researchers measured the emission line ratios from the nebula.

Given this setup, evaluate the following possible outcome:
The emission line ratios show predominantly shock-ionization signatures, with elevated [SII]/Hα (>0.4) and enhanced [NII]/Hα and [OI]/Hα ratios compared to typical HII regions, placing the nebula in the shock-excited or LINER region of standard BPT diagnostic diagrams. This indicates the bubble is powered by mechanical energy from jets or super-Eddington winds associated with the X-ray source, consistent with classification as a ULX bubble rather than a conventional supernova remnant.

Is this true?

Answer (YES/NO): YES